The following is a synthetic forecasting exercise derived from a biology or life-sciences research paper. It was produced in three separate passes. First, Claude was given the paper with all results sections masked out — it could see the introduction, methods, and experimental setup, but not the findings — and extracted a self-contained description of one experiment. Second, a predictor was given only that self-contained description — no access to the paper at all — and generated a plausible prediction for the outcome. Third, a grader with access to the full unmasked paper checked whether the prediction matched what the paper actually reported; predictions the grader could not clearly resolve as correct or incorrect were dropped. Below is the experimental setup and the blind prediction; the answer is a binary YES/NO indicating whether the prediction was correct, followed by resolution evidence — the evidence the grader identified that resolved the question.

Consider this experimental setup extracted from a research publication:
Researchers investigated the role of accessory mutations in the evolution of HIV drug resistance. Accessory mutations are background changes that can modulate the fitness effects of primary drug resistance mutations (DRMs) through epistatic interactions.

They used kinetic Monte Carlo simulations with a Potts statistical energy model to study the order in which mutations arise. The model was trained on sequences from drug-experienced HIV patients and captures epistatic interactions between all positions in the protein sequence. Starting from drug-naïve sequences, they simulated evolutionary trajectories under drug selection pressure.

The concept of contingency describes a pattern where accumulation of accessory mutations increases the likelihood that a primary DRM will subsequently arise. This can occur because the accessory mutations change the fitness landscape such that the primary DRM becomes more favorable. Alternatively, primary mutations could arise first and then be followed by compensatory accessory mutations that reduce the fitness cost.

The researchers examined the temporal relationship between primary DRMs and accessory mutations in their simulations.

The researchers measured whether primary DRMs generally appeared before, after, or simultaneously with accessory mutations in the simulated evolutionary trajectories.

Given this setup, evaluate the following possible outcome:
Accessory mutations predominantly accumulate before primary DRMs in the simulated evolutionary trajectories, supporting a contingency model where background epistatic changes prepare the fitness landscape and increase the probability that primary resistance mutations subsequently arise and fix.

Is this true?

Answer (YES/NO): NO